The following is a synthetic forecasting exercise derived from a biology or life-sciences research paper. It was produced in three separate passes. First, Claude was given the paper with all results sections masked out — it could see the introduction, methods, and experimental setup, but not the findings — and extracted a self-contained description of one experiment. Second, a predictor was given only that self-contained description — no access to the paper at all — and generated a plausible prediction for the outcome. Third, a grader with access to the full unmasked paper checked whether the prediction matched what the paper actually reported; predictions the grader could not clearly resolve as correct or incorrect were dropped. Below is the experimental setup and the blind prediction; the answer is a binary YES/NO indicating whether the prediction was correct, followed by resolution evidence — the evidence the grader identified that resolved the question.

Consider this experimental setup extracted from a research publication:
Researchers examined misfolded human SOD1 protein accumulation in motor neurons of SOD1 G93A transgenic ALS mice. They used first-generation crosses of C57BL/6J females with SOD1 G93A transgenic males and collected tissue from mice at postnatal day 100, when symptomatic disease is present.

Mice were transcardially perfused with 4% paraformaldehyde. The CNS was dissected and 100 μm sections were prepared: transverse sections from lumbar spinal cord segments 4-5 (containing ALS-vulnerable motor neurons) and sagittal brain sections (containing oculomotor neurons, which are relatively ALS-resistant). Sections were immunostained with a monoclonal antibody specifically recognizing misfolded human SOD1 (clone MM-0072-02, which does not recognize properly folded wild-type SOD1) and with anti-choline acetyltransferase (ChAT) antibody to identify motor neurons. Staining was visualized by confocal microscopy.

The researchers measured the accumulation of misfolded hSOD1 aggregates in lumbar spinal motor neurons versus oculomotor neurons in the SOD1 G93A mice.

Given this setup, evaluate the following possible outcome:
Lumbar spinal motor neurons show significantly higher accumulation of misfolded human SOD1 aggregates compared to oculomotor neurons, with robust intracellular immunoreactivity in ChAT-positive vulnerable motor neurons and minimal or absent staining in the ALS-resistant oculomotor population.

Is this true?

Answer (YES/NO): YES